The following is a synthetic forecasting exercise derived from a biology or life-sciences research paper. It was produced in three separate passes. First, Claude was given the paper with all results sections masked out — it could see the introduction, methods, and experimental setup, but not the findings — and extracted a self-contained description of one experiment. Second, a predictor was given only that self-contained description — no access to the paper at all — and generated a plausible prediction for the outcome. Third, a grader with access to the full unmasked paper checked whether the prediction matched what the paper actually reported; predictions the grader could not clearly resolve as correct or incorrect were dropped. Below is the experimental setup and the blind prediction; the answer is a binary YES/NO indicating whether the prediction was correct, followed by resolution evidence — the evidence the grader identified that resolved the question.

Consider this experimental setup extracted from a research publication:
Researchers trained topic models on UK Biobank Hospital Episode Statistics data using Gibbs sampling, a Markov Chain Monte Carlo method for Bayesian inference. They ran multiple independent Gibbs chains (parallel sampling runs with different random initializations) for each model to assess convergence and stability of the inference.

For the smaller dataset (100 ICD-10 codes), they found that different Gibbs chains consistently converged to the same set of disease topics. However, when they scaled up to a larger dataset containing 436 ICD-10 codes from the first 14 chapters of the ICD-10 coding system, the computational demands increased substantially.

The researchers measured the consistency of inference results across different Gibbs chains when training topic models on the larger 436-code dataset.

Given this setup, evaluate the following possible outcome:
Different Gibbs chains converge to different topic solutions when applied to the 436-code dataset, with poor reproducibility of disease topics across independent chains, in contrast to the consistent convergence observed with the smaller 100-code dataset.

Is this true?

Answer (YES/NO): NO